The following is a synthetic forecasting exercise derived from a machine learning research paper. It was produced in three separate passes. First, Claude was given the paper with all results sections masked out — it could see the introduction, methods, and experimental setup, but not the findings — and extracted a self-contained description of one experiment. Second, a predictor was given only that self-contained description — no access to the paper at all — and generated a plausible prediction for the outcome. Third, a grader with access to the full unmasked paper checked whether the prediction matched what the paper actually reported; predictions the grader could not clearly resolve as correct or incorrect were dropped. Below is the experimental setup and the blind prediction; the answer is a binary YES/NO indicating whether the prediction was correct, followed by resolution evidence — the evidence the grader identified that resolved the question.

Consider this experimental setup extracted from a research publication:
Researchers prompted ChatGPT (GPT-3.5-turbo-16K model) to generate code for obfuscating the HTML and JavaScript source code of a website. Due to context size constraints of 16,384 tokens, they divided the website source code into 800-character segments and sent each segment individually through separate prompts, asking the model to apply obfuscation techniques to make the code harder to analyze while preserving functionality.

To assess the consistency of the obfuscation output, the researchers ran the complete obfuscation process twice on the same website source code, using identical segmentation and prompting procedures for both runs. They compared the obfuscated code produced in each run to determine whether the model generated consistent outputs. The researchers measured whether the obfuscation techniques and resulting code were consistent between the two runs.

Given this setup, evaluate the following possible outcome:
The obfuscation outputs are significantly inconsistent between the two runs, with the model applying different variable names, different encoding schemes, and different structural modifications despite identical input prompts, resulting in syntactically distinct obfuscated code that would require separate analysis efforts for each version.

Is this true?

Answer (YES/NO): YES